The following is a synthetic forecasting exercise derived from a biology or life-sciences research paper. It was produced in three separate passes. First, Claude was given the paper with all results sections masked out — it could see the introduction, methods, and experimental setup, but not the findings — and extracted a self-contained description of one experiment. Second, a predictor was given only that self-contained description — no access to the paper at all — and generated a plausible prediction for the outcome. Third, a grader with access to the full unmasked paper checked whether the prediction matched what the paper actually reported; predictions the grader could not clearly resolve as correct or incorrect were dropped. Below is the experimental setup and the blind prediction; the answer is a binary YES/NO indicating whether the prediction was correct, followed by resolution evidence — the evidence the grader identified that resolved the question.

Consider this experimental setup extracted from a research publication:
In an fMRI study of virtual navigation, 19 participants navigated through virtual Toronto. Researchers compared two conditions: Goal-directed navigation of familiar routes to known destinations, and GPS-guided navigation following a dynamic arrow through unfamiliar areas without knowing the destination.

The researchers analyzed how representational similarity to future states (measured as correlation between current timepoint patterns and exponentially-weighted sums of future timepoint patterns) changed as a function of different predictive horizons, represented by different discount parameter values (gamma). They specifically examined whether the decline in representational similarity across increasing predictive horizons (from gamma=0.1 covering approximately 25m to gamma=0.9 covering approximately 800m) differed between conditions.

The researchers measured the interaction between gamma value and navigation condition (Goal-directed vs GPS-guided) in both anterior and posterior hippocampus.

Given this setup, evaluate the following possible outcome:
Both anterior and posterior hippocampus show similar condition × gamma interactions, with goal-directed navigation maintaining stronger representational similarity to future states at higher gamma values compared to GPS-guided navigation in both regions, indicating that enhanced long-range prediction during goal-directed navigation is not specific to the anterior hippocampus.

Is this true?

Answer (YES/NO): YES